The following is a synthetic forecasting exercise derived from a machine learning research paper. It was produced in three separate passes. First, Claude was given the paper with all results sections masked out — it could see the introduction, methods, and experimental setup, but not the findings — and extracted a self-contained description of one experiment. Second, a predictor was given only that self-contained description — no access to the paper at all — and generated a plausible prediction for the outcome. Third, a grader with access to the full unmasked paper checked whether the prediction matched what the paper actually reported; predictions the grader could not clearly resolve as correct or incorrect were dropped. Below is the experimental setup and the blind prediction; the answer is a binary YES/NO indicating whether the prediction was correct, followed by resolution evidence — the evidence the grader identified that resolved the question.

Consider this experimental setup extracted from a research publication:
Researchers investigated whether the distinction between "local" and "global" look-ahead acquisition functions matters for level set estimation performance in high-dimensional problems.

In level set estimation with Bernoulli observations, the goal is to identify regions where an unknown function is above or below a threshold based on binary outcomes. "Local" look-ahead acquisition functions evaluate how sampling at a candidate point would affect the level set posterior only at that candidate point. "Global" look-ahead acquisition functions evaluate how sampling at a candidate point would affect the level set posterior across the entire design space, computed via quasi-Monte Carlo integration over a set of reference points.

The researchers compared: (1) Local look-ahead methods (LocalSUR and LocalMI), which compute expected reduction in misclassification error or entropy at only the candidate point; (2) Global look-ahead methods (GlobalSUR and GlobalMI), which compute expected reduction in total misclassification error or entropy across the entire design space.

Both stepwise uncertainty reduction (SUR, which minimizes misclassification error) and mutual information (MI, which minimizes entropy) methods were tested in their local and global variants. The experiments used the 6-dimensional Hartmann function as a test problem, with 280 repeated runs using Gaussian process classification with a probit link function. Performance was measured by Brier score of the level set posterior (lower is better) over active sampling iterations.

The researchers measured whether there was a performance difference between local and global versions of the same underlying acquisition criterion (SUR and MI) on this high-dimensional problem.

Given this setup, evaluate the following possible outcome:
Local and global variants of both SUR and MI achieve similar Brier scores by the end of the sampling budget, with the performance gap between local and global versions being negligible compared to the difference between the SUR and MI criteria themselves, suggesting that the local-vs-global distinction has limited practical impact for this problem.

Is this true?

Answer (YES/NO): NO